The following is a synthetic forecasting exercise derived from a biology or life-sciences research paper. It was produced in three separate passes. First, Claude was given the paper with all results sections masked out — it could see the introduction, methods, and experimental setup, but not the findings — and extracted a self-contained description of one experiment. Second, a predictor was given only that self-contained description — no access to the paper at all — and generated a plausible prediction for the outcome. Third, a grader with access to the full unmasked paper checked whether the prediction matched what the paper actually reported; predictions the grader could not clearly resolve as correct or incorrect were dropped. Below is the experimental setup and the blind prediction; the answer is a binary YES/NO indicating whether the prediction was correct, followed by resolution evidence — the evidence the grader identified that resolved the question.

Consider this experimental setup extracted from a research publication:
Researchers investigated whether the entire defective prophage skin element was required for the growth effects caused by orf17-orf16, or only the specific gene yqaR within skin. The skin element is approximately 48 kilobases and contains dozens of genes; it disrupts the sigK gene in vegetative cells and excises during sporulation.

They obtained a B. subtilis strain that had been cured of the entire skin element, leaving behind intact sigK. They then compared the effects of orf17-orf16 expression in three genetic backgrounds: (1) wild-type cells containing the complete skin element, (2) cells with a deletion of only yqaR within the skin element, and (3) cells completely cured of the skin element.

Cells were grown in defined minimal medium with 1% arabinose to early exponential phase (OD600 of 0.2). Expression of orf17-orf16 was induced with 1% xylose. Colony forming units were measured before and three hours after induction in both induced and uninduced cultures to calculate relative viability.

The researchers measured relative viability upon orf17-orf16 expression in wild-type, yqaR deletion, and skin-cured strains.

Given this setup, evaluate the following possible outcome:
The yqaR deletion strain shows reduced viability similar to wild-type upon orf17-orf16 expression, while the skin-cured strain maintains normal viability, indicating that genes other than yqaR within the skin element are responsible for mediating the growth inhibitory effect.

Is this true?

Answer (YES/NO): NO